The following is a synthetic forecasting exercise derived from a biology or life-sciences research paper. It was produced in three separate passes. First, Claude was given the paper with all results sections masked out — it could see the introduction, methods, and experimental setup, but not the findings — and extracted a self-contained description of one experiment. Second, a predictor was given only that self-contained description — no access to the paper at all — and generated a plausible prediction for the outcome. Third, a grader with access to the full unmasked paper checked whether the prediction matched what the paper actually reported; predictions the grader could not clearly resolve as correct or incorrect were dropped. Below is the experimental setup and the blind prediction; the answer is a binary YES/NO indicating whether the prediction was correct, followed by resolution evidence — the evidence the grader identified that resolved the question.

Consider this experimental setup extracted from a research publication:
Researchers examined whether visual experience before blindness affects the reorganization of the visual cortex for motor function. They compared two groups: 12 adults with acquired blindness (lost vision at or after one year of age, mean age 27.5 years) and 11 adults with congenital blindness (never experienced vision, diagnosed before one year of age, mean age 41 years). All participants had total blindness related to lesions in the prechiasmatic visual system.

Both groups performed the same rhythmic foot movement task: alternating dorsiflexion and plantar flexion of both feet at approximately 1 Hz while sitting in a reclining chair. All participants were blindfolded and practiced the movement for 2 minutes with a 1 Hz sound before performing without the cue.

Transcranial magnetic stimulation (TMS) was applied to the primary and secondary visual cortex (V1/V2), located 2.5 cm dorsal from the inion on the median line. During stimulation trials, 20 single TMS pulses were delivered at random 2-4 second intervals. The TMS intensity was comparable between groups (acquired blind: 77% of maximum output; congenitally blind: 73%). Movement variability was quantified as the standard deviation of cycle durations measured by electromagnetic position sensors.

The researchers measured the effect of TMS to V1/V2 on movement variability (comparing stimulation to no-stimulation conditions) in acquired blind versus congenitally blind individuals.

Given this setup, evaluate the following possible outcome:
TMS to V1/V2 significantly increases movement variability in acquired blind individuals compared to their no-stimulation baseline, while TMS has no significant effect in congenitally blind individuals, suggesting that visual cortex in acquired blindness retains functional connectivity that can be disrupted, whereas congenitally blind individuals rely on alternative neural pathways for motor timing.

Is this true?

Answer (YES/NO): YES